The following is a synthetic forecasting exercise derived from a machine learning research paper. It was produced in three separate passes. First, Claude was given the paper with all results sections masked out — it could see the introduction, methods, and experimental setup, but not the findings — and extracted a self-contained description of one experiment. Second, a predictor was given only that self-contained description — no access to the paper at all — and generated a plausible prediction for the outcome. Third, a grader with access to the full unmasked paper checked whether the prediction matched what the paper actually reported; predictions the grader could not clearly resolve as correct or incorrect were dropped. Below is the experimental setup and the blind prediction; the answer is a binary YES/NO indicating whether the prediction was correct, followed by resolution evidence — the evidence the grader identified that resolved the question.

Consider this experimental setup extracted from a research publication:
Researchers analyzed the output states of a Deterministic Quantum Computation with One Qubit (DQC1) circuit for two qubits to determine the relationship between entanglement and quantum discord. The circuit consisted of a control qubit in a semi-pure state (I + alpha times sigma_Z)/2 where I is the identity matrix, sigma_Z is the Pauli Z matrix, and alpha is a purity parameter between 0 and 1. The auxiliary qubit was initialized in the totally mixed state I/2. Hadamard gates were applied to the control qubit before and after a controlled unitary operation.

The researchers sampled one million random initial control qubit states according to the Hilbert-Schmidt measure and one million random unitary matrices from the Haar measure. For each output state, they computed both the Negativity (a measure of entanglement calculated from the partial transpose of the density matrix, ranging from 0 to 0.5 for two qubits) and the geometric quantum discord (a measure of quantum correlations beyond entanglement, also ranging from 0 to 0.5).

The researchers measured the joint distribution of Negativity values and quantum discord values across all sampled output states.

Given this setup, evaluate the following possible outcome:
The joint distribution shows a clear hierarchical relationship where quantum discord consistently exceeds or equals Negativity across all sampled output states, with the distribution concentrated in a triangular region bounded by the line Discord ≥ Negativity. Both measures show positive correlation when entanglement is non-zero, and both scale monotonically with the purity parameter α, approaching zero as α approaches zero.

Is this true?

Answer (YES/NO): NO